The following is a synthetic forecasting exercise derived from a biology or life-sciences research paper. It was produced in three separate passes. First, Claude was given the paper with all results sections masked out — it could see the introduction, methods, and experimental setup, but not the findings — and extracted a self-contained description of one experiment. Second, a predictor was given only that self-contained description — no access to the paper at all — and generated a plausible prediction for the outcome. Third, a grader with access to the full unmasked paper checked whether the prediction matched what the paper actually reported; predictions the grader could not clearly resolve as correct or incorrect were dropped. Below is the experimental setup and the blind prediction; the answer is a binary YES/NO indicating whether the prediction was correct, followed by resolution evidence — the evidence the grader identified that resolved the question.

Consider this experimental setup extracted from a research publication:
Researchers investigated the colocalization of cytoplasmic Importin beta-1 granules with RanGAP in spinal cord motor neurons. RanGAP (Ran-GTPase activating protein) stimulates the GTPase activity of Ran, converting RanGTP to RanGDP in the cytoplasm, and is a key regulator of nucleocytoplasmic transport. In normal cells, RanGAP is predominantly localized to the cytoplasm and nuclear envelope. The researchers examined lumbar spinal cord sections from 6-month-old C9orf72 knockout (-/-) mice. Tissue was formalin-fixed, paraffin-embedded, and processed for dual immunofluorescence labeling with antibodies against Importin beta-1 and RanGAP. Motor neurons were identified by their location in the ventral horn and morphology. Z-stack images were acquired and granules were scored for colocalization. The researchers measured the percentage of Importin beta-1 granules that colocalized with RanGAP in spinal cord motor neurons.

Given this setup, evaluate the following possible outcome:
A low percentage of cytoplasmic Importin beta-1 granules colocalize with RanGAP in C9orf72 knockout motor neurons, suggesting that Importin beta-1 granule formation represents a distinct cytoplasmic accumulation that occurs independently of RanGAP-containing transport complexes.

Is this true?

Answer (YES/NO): YES